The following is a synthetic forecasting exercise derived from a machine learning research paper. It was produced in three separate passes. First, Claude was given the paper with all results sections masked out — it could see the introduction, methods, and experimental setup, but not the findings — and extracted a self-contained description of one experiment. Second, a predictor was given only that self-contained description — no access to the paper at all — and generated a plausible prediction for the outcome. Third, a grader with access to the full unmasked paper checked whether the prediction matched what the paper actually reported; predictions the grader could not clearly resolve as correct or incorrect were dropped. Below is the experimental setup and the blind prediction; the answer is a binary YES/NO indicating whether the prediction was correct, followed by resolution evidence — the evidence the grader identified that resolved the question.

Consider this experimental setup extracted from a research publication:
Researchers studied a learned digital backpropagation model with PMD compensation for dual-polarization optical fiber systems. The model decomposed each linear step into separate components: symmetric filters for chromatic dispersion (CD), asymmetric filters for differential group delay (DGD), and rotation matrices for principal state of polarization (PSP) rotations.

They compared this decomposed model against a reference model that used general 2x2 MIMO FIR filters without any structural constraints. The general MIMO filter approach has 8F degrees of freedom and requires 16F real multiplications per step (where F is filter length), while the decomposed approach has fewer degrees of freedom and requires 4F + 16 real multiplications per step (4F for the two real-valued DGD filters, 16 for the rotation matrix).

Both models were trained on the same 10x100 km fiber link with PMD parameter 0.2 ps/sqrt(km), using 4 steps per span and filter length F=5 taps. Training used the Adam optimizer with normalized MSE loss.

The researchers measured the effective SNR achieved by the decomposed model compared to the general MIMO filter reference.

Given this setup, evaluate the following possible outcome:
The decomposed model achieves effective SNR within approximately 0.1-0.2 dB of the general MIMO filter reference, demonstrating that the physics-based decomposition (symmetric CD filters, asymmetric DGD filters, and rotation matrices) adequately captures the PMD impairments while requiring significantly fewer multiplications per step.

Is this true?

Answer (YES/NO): YES